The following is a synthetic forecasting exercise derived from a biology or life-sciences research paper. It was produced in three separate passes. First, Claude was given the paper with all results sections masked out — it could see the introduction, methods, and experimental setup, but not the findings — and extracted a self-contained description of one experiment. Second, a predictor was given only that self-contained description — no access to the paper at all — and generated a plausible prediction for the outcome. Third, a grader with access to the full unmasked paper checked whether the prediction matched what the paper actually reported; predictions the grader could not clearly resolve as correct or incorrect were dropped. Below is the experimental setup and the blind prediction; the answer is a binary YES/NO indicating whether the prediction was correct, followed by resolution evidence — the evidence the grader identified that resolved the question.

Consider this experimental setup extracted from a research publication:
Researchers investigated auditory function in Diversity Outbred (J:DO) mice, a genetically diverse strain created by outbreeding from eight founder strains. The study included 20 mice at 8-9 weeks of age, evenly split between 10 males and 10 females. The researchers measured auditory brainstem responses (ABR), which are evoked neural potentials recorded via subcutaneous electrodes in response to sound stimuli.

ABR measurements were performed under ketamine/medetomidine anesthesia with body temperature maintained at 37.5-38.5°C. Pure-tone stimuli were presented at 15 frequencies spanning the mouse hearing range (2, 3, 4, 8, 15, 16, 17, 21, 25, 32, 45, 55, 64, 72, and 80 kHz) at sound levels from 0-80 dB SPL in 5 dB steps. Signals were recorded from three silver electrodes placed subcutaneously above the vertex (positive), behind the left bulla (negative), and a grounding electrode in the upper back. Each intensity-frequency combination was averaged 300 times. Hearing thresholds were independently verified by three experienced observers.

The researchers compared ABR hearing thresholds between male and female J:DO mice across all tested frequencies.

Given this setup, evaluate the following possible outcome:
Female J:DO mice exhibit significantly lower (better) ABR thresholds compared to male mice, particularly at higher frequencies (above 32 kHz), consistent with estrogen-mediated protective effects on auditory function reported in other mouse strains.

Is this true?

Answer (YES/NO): NO